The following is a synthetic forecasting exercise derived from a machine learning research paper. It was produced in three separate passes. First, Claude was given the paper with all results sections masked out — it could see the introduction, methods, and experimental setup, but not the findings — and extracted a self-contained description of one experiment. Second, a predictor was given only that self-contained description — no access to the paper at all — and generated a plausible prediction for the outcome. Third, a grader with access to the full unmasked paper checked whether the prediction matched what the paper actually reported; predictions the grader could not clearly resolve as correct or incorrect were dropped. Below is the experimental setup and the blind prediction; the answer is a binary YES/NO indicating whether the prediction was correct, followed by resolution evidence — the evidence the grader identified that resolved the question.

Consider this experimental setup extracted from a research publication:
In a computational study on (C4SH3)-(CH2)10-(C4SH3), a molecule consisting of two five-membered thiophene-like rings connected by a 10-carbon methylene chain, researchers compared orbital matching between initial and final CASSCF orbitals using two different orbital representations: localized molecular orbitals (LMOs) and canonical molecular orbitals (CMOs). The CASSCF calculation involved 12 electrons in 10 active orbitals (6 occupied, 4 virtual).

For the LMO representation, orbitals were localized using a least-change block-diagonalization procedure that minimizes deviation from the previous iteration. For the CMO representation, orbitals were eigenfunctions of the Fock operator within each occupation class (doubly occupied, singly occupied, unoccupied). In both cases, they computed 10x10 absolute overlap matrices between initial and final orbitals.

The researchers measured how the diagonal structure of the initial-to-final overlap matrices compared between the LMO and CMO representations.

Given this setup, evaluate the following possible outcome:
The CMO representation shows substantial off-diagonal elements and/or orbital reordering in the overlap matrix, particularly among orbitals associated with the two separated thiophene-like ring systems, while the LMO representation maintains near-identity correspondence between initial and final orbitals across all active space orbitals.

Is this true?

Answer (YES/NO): NO